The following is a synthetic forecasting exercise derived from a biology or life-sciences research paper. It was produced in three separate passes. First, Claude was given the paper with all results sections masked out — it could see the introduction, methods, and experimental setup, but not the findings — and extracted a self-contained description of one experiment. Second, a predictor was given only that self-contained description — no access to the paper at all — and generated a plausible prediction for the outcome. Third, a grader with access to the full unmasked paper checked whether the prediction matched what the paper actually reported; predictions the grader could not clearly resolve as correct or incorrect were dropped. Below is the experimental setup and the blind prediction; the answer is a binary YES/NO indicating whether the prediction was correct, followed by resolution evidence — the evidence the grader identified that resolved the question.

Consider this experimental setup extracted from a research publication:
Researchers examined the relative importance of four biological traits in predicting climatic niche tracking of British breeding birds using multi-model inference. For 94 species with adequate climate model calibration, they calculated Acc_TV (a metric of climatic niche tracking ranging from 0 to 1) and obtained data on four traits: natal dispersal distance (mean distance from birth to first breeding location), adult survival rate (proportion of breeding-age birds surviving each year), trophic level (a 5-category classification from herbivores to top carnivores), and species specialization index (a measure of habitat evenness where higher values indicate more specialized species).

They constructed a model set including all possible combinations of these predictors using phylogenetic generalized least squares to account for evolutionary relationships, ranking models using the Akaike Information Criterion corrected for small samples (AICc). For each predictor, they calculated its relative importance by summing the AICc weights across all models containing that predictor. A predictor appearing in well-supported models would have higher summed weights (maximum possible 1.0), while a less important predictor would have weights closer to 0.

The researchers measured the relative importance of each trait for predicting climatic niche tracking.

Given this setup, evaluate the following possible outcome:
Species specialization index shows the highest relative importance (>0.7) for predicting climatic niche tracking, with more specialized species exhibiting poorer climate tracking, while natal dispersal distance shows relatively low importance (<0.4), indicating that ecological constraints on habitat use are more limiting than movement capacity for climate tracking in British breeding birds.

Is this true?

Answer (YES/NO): NO